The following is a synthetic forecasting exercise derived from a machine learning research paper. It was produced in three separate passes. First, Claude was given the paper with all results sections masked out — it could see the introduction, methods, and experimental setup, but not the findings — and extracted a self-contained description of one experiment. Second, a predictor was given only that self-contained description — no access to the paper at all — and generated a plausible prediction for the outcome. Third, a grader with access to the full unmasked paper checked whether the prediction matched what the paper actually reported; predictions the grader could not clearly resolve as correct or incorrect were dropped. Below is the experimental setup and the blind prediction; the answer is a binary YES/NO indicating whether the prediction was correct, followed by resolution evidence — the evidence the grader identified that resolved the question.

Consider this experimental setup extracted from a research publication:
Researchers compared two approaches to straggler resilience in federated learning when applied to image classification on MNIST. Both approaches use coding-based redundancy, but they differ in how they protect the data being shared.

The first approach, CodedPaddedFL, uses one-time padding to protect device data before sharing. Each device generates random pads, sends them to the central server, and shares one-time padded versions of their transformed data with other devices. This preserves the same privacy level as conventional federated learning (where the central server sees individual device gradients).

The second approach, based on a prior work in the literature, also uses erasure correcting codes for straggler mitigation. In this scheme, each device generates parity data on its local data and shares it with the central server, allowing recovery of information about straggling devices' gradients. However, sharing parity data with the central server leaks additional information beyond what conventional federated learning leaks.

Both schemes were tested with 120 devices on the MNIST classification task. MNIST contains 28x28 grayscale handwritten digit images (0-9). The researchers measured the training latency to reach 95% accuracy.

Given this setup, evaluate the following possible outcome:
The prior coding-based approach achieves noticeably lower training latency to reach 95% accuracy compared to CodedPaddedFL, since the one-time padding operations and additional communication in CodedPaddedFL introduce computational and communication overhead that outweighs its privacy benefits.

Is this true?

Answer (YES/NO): NO